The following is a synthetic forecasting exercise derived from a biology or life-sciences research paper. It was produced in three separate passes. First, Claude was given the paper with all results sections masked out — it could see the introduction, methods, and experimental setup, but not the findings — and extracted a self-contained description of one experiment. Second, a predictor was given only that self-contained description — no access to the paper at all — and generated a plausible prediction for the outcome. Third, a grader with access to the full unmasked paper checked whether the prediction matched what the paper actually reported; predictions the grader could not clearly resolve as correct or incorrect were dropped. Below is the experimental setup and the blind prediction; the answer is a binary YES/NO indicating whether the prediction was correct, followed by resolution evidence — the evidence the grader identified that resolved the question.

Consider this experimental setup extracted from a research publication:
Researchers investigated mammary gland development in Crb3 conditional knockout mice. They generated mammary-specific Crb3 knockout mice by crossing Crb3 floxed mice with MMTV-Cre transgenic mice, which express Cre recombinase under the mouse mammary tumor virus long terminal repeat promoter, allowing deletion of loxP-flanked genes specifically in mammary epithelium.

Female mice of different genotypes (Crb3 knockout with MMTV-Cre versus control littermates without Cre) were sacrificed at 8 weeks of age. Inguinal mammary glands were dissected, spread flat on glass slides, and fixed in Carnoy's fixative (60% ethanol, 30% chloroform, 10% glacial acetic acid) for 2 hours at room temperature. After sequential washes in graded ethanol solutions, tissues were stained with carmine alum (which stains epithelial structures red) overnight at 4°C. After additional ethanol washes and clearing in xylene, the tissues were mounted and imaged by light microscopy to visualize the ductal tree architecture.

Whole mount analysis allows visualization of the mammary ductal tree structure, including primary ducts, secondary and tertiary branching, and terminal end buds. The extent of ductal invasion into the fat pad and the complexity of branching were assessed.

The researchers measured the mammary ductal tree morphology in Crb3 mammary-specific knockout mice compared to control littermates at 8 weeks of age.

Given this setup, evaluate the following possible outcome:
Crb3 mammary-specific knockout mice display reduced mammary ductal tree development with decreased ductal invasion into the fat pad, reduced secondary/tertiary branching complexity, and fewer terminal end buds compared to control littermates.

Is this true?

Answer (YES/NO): NO